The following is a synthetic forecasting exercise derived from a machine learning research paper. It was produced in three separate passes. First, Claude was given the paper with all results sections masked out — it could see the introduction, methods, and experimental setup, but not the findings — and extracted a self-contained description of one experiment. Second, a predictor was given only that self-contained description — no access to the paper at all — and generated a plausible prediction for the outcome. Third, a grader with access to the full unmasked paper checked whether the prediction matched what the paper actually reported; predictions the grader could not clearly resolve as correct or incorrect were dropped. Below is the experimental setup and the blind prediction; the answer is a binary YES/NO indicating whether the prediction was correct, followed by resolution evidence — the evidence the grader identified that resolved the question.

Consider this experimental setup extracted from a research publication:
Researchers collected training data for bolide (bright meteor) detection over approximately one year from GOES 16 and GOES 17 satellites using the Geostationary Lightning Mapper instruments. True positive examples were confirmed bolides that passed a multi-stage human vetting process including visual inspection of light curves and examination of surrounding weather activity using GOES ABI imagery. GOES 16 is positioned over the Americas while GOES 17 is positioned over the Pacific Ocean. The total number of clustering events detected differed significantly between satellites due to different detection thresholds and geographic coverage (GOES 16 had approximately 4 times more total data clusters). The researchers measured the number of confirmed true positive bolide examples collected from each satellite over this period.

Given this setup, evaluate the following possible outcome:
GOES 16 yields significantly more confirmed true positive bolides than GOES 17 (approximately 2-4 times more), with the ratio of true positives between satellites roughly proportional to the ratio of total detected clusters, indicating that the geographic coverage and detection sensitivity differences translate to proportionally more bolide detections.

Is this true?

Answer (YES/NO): NO